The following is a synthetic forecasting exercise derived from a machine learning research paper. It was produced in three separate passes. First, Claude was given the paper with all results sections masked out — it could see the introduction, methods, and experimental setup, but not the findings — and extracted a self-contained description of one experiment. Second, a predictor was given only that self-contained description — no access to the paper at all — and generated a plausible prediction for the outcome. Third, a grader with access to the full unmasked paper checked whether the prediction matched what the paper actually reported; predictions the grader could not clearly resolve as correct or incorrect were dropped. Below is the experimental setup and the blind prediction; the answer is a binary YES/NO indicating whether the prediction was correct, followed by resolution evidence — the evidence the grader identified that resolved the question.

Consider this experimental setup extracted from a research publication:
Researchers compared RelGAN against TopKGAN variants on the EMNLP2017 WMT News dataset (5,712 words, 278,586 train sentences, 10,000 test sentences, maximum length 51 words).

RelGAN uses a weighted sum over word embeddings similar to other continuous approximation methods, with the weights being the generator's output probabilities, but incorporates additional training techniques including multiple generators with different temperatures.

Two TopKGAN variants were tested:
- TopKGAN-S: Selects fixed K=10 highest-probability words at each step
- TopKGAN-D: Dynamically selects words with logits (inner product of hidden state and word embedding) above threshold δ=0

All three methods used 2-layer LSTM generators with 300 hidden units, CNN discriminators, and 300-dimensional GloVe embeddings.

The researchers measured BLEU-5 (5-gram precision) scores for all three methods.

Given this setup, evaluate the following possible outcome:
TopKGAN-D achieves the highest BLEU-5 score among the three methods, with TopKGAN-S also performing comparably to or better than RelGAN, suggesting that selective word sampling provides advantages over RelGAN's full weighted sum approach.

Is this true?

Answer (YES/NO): NO